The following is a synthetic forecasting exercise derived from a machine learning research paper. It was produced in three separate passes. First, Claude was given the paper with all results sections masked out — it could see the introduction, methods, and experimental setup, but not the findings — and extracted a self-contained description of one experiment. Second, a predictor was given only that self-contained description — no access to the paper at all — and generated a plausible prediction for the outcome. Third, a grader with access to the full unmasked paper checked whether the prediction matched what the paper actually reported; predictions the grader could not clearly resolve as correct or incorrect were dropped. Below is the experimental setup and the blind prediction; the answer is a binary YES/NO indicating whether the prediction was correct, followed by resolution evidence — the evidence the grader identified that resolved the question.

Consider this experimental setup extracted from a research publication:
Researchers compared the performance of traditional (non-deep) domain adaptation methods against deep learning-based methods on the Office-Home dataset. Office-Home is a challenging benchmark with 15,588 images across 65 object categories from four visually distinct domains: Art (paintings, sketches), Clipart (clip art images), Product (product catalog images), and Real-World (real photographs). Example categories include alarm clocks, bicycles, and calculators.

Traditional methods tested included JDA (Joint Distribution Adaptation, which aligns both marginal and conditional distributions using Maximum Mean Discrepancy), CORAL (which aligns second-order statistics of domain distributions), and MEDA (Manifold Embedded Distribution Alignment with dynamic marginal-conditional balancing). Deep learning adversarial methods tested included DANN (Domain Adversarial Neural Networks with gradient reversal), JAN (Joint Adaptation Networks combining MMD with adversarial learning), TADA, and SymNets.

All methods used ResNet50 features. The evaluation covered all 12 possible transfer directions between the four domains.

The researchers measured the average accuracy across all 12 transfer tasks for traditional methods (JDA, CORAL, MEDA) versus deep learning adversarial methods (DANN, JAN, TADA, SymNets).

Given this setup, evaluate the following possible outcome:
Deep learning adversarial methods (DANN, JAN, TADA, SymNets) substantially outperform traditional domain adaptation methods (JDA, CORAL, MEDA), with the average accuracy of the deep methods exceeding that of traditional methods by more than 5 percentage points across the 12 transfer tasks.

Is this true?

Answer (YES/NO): NO